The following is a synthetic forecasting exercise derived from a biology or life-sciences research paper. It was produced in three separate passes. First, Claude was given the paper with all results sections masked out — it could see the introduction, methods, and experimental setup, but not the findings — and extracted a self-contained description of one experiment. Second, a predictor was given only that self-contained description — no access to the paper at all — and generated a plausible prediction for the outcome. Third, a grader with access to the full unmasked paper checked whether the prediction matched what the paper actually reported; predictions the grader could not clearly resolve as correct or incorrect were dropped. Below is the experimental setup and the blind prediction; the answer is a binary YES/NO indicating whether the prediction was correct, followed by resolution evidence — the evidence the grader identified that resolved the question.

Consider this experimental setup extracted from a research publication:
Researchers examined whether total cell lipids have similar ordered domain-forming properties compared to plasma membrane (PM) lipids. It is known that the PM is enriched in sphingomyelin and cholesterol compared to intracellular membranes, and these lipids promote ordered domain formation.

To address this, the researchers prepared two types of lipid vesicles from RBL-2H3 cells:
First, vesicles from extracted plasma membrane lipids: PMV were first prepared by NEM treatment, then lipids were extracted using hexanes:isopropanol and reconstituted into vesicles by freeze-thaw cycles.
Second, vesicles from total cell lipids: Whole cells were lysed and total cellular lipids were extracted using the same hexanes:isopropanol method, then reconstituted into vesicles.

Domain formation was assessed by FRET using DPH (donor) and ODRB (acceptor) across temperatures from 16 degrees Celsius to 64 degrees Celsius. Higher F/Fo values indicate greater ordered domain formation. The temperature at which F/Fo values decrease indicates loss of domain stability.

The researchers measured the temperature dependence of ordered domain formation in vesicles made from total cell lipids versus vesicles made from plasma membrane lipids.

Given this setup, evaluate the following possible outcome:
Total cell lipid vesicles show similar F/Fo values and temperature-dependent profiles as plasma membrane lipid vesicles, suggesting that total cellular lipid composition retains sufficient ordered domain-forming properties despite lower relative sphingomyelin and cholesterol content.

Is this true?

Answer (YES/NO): NO